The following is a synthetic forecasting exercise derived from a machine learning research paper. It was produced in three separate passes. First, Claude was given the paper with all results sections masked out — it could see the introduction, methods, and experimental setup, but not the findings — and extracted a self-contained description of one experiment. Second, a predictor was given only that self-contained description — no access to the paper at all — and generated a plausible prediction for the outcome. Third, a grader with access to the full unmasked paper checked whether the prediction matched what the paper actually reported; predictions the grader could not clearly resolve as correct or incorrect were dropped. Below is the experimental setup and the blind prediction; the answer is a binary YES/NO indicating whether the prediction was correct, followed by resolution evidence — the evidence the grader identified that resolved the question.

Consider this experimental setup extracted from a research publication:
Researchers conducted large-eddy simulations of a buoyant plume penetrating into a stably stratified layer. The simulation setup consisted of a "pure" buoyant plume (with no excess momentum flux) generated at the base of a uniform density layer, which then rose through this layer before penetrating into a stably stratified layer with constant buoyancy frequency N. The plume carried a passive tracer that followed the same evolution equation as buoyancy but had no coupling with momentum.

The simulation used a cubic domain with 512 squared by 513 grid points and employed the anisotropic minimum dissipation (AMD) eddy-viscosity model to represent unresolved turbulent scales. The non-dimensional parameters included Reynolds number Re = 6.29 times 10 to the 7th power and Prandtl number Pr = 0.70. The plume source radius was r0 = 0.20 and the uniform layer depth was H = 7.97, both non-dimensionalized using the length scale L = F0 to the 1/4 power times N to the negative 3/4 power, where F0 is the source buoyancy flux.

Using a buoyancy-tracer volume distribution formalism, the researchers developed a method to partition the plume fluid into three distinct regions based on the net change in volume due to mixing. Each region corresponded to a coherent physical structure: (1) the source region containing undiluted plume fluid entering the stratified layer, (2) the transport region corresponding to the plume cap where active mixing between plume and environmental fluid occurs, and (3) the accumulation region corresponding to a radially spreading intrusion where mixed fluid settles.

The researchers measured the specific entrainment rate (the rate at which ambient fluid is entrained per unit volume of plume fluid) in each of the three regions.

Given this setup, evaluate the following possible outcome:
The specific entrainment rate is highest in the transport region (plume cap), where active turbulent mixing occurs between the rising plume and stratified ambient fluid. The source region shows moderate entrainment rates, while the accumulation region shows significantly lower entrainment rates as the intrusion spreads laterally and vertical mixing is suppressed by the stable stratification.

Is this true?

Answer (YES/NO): YES